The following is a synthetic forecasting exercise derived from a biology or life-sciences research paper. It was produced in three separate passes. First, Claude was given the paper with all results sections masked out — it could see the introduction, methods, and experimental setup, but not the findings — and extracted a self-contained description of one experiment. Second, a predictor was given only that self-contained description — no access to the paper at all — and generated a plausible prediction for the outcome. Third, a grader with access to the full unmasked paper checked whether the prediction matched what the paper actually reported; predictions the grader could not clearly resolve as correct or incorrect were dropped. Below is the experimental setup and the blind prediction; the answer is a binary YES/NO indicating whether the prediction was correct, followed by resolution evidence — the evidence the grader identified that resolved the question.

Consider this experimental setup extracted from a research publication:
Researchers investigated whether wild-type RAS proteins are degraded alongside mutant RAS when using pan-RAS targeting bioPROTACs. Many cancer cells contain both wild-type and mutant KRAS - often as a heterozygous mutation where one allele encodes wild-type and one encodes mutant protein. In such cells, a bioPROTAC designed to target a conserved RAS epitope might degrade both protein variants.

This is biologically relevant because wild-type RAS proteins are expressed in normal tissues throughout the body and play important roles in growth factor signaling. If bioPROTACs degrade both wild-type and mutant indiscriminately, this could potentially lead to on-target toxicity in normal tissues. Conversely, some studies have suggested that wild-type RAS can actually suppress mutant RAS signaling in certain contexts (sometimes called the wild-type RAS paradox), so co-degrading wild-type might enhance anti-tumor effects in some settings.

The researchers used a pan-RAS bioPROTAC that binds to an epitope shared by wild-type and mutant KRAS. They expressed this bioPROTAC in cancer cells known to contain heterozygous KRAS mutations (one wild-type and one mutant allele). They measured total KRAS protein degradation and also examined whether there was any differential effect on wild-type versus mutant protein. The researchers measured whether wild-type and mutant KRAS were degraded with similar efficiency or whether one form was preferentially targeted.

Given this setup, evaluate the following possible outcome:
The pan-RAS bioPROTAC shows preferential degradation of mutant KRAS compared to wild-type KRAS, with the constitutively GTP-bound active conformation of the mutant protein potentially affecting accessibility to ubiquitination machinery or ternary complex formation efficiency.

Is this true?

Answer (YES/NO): NO